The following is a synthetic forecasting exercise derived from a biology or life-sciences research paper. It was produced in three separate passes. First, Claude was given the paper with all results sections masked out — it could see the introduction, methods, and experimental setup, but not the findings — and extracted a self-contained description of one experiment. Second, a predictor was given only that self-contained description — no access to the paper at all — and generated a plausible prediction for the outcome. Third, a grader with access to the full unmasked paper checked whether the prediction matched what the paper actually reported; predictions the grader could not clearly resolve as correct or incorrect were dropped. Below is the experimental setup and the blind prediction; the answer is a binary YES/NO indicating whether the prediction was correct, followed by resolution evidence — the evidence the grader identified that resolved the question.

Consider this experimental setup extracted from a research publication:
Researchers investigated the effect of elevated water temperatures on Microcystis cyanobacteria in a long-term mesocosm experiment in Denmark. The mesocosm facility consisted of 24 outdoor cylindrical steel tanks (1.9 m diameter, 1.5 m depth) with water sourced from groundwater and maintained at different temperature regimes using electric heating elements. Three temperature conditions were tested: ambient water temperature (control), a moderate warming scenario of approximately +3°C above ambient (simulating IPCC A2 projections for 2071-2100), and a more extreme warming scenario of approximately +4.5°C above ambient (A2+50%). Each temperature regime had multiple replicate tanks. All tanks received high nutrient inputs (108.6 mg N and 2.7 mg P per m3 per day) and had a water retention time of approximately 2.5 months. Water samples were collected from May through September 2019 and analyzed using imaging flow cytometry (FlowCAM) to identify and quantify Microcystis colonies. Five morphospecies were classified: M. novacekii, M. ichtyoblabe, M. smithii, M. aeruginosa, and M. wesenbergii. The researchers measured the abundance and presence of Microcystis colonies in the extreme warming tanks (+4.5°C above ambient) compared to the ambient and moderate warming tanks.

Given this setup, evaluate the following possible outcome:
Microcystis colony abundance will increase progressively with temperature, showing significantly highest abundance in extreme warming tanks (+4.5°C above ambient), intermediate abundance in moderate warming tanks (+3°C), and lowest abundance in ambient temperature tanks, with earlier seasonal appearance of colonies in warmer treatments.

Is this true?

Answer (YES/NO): NO